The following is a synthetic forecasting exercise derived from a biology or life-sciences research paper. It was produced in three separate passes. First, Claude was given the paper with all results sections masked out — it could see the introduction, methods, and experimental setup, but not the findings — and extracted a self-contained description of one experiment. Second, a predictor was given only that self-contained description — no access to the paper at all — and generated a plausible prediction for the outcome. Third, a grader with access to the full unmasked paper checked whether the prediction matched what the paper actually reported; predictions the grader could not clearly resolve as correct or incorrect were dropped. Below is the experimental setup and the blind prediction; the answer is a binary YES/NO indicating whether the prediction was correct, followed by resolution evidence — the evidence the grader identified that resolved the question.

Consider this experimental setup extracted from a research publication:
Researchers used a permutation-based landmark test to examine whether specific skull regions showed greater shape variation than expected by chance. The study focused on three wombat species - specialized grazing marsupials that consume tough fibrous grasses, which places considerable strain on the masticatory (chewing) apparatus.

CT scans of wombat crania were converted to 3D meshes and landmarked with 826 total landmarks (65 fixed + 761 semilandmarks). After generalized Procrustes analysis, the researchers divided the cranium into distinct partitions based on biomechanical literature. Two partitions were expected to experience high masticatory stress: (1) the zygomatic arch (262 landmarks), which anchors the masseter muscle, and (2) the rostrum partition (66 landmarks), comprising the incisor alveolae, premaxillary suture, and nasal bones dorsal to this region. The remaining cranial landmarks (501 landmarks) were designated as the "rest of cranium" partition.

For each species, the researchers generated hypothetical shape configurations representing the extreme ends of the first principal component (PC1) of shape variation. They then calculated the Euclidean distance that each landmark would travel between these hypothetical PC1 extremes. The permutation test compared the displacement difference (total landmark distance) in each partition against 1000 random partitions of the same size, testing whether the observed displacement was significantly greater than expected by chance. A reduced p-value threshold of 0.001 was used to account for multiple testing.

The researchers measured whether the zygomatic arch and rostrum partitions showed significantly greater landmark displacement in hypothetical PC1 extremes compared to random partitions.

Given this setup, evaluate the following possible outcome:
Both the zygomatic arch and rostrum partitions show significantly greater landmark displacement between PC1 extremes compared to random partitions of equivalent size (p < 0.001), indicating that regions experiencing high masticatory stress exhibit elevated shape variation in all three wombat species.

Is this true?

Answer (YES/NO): NO